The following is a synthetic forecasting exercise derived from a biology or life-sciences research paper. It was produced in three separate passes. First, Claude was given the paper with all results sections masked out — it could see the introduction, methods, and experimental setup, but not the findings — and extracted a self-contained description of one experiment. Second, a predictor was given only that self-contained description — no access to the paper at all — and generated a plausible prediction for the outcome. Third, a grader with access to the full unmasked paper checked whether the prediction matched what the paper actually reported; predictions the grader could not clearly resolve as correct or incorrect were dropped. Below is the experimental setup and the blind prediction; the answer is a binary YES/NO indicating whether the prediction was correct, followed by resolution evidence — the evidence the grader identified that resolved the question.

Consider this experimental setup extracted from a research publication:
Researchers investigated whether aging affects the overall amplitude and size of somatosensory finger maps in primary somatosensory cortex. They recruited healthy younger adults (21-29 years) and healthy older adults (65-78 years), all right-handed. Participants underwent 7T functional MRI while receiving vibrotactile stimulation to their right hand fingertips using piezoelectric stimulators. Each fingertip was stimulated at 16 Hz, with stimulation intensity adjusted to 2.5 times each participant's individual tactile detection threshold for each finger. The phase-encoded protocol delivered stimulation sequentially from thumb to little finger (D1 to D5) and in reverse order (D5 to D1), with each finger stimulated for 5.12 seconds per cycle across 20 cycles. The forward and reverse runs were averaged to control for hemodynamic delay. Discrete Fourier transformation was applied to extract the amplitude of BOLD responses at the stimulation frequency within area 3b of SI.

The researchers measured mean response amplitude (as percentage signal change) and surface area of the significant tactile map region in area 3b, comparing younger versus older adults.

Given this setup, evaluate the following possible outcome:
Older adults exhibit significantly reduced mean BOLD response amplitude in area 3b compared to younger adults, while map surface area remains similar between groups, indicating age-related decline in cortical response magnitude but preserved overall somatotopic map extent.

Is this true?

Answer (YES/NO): NO